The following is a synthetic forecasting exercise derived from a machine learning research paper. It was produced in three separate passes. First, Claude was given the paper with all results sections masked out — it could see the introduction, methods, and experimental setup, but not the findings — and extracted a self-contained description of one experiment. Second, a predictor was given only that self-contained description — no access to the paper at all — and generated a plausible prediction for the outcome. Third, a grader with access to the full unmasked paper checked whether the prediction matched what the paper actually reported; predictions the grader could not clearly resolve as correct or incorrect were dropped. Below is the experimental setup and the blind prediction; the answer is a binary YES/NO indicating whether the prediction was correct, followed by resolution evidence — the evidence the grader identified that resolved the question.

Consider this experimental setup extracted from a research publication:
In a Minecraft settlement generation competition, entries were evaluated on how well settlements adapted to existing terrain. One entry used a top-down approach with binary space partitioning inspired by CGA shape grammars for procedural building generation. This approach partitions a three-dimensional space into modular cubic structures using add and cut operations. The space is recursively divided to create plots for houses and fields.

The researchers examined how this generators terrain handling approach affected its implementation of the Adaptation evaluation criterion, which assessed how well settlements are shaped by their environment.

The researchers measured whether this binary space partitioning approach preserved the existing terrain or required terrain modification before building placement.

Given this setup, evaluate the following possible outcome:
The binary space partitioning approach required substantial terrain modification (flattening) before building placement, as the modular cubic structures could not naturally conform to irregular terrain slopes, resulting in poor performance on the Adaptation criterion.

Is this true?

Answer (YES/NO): YES